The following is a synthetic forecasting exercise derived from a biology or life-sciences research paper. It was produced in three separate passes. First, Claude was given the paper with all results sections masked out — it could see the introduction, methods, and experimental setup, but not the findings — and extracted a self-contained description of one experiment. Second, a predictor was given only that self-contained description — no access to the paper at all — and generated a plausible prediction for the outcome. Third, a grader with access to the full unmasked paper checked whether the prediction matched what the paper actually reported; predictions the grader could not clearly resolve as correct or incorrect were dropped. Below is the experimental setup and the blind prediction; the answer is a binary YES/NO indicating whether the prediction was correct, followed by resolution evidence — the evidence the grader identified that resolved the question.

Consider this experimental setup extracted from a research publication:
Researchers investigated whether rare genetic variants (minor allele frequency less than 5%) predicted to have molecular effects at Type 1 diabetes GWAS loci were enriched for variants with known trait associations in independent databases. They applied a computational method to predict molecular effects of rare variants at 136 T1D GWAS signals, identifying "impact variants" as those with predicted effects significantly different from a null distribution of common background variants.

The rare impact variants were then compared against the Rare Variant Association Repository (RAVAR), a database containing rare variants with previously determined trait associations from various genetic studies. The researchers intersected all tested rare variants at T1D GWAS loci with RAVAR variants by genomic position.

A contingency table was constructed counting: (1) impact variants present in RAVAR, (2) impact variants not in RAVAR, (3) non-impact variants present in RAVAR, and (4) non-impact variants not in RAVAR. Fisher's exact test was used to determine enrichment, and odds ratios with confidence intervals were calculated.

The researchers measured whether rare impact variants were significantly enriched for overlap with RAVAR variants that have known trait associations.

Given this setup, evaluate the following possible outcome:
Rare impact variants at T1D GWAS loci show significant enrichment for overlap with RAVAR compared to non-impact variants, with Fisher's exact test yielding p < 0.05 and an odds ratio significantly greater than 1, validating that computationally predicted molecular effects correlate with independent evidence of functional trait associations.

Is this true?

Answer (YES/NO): YES